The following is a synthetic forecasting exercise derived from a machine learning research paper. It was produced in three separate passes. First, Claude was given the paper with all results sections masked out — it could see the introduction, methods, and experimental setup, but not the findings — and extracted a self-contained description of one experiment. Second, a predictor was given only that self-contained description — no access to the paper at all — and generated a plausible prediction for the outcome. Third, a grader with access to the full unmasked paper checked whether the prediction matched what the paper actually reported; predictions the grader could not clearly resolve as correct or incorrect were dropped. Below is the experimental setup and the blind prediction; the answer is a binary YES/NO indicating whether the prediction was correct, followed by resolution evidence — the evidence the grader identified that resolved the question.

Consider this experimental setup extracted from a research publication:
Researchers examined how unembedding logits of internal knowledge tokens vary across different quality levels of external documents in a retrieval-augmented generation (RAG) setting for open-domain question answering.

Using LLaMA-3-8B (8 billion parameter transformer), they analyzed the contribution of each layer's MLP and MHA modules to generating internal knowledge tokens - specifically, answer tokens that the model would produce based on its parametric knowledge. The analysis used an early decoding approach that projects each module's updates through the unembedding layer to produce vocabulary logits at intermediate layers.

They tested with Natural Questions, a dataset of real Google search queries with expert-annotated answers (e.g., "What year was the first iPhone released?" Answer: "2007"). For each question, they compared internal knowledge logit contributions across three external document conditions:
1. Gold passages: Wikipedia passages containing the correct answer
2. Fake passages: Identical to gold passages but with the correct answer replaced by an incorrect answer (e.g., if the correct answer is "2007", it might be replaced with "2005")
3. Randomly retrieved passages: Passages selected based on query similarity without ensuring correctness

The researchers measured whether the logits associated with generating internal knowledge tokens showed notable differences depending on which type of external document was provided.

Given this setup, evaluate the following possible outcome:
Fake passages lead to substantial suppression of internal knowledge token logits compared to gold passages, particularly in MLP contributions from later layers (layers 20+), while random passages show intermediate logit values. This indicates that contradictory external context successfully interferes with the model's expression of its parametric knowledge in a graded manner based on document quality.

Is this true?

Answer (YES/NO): NO